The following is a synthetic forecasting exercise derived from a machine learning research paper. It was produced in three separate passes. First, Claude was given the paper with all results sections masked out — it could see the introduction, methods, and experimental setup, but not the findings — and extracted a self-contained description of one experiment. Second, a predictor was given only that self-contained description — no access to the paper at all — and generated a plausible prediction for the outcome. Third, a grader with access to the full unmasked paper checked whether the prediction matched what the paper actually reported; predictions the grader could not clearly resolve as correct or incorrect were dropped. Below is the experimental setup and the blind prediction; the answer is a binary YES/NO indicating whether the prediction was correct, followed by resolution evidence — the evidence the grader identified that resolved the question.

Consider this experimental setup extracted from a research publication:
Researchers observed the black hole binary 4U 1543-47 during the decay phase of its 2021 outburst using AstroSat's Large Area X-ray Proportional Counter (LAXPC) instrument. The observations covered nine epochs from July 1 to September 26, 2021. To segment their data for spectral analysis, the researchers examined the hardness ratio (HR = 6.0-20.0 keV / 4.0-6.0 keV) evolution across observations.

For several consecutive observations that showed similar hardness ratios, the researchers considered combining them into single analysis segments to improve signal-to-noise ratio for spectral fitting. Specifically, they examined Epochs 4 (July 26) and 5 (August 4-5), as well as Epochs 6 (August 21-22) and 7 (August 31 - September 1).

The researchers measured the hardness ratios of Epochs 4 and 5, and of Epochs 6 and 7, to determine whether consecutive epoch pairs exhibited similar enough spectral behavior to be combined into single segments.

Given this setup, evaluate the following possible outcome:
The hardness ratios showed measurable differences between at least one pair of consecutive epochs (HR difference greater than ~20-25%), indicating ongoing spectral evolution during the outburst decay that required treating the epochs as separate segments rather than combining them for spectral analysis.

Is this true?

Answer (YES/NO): NO